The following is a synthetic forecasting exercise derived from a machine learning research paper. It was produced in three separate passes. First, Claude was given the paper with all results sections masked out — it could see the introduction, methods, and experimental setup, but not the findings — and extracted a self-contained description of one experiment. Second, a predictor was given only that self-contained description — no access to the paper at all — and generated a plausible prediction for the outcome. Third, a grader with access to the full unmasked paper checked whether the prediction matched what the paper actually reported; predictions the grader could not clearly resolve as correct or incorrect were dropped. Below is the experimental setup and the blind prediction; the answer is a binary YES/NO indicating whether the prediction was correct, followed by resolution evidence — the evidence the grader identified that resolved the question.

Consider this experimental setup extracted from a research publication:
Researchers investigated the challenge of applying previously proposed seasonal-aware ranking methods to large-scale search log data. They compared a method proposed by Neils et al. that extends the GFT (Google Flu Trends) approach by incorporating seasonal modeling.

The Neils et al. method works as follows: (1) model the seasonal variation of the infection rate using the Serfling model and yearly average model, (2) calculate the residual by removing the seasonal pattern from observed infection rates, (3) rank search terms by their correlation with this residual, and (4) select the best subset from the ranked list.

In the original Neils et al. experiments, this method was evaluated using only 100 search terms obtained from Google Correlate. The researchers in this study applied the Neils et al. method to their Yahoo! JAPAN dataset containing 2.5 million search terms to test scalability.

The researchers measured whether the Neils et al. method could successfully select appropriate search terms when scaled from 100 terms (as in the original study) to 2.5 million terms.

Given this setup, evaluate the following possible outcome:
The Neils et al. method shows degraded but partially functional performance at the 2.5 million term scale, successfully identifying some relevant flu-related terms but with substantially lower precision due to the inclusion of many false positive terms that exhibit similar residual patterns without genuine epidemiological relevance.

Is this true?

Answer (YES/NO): NO